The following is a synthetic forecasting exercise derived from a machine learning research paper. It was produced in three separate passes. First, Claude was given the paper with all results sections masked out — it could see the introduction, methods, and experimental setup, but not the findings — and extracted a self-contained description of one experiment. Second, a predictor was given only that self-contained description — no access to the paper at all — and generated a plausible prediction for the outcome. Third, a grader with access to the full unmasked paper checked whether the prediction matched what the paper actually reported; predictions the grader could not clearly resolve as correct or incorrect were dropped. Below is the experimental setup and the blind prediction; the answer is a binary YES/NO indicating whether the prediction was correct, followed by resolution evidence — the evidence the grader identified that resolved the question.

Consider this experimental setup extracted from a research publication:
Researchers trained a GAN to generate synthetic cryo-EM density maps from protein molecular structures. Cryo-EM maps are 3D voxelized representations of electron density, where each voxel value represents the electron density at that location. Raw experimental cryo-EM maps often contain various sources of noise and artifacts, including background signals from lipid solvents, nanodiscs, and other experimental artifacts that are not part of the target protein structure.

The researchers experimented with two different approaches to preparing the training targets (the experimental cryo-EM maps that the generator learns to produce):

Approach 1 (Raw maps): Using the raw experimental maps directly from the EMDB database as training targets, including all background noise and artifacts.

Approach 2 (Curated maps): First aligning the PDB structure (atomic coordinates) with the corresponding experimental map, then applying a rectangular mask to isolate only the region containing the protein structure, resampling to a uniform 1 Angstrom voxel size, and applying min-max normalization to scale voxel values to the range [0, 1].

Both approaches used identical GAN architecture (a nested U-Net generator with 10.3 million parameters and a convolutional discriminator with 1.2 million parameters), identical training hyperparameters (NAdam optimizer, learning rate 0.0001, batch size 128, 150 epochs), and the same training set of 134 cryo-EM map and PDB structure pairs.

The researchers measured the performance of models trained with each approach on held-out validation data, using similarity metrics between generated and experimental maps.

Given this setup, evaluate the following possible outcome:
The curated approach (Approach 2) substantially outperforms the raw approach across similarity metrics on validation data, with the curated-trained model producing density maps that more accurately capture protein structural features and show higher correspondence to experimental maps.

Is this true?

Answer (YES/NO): NO